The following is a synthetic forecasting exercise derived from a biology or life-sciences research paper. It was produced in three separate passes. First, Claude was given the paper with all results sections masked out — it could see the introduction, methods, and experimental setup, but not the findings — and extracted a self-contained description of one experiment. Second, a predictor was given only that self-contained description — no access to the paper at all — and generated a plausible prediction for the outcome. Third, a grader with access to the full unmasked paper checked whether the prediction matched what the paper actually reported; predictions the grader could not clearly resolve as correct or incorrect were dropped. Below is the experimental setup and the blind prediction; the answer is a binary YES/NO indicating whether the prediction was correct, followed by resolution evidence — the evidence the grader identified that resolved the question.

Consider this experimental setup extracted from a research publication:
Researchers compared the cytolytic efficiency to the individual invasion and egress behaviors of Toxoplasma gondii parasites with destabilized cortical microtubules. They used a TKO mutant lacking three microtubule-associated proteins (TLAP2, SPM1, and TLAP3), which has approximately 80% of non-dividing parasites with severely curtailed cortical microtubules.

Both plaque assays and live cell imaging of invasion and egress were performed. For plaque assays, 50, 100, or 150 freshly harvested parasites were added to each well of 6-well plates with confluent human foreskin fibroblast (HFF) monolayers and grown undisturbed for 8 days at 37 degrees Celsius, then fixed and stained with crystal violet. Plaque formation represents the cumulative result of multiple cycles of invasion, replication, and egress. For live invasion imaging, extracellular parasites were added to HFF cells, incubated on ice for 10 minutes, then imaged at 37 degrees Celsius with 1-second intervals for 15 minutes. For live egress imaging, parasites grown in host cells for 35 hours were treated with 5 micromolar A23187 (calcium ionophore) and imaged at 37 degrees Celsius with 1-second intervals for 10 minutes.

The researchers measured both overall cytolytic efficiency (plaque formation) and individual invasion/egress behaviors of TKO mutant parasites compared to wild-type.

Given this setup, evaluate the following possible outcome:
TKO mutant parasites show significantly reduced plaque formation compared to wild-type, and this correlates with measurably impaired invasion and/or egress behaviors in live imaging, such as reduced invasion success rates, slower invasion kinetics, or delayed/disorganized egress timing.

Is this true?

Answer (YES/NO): NO